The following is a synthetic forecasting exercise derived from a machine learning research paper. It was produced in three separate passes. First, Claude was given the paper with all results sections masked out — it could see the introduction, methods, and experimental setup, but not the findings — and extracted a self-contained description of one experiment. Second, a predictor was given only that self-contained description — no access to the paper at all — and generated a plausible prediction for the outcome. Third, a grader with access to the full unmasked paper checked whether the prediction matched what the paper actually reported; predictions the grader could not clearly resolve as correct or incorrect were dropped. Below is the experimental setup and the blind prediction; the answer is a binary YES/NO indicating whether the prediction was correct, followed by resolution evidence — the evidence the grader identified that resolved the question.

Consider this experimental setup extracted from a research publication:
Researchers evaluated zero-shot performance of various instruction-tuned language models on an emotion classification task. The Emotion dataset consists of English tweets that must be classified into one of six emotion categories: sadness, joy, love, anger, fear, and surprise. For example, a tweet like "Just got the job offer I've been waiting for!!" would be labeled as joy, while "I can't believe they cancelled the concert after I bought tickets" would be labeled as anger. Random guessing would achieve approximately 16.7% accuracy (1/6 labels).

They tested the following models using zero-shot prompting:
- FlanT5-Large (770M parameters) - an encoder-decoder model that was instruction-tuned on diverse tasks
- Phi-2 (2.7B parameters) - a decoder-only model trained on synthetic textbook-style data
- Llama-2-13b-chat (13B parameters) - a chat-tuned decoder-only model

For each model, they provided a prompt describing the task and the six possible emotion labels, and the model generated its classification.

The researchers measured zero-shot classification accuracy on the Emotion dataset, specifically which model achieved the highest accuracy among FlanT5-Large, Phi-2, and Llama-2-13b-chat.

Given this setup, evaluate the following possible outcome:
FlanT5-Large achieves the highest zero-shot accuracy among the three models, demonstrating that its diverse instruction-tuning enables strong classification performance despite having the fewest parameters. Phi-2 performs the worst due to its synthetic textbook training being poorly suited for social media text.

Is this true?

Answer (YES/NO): NO